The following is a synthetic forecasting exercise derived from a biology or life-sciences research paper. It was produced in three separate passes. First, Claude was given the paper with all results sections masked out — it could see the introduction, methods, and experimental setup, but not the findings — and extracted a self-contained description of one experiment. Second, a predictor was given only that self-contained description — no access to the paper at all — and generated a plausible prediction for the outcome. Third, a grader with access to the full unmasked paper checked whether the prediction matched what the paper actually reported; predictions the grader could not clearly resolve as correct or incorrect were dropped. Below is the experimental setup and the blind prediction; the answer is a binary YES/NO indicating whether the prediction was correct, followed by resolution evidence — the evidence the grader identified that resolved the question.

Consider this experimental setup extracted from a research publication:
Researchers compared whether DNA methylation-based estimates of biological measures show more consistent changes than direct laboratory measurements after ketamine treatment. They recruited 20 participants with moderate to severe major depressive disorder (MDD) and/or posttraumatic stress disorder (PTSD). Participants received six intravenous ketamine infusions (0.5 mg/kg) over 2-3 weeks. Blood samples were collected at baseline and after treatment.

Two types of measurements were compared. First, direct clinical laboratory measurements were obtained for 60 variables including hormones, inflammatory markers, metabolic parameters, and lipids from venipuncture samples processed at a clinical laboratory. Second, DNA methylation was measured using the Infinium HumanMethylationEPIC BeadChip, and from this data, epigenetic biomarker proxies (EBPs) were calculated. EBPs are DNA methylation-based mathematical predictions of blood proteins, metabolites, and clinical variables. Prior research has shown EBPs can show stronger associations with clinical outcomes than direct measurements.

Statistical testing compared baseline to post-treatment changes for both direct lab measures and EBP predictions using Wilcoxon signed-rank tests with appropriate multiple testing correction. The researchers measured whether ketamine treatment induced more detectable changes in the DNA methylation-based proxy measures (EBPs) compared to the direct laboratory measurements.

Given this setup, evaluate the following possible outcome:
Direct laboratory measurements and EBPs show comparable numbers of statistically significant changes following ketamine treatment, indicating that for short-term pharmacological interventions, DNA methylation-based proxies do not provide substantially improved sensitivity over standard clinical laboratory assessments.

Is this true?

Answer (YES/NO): NO